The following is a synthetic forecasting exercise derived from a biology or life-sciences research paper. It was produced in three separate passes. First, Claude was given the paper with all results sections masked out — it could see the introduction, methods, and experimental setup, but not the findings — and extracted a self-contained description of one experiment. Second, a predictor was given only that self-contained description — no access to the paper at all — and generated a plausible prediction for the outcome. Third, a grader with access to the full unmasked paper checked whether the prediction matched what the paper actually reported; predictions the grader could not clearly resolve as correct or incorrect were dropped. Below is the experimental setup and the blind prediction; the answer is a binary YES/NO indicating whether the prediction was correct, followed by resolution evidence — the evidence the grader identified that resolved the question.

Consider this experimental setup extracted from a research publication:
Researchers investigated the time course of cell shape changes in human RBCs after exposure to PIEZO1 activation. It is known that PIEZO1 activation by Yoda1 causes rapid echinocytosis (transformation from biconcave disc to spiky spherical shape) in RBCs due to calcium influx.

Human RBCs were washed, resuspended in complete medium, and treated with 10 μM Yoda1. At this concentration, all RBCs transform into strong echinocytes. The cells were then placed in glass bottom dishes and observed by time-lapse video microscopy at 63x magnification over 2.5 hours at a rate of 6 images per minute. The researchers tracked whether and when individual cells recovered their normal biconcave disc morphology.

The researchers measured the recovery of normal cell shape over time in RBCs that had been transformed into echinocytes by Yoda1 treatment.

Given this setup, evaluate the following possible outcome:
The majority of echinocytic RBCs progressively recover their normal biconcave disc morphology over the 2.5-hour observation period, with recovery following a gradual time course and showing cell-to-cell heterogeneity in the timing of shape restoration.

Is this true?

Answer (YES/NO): YES